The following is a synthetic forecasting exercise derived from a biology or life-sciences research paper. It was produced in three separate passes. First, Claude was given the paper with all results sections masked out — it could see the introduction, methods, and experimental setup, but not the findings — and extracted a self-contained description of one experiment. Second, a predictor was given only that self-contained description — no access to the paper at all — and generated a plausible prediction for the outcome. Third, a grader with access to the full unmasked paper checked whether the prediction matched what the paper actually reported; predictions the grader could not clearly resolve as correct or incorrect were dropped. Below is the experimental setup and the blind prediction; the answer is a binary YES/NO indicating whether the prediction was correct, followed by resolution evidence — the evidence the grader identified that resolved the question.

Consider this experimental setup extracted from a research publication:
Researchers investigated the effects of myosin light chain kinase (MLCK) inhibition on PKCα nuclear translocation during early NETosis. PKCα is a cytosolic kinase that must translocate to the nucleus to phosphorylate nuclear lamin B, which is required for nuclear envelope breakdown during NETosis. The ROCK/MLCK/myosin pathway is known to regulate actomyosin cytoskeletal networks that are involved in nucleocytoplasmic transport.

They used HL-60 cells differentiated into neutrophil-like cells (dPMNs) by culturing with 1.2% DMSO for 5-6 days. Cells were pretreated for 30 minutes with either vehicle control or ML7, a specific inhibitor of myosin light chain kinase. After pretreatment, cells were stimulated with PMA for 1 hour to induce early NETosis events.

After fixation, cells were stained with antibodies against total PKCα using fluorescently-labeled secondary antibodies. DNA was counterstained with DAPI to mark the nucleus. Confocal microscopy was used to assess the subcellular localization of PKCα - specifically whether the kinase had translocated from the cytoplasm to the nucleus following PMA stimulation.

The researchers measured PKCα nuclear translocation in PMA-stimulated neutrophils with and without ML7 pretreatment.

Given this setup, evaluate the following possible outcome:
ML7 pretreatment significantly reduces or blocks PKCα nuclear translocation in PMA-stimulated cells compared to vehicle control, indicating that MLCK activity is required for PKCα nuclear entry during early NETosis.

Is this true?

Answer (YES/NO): YES